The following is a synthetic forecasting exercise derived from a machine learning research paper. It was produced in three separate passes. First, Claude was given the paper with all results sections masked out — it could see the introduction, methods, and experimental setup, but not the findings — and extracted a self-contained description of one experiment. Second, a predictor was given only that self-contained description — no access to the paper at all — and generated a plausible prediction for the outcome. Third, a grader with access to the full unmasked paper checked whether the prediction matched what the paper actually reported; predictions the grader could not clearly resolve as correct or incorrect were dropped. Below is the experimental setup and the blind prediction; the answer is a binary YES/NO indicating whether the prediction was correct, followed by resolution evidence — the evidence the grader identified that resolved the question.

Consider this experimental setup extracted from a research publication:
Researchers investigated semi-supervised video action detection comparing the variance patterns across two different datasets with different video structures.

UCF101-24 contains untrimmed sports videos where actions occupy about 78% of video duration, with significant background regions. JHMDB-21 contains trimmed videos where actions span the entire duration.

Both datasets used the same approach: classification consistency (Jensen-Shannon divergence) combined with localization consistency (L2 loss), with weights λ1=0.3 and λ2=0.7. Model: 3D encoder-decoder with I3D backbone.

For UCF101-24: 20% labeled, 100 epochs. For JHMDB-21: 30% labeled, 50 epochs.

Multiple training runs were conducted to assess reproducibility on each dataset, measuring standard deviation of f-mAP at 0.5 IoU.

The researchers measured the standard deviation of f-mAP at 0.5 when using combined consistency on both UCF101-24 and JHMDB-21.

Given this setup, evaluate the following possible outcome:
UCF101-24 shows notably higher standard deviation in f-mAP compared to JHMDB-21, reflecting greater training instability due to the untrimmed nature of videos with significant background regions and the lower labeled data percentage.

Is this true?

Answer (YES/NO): NO